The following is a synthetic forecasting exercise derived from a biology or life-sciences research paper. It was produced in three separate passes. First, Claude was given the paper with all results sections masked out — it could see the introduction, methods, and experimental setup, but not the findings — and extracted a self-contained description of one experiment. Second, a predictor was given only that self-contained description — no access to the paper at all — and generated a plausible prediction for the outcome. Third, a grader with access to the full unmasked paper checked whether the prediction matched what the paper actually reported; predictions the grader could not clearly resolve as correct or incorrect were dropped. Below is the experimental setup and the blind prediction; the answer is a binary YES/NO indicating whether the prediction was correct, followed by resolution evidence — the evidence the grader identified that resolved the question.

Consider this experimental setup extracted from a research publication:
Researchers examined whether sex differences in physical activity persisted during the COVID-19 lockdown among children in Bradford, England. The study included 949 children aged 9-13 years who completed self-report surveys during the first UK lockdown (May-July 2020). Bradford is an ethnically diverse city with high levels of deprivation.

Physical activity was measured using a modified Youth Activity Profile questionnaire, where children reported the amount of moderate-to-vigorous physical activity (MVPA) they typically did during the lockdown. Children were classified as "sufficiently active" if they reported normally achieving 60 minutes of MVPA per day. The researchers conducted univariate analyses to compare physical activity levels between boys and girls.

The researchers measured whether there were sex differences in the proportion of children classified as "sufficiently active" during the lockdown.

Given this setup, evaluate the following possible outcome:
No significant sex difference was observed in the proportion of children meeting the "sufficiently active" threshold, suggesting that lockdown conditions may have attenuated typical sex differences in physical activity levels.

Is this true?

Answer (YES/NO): YES